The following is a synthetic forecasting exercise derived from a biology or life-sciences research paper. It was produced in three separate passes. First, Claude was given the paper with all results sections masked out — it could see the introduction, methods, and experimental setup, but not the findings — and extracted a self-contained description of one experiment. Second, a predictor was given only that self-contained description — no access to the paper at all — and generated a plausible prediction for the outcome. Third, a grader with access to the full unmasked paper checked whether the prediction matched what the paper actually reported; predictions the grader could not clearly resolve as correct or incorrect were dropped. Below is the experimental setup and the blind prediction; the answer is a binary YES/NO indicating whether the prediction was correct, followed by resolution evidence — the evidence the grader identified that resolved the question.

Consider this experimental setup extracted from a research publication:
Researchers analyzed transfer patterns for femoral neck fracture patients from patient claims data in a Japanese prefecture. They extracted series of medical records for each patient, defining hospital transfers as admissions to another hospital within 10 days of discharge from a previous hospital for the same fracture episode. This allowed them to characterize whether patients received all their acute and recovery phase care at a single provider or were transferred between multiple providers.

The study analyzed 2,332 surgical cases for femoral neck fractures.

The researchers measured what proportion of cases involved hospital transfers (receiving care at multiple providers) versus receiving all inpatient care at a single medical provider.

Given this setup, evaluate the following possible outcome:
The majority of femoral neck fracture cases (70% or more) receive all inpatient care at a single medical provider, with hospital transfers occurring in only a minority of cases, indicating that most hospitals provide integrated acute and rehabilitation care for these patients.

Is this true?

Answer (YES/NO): YES